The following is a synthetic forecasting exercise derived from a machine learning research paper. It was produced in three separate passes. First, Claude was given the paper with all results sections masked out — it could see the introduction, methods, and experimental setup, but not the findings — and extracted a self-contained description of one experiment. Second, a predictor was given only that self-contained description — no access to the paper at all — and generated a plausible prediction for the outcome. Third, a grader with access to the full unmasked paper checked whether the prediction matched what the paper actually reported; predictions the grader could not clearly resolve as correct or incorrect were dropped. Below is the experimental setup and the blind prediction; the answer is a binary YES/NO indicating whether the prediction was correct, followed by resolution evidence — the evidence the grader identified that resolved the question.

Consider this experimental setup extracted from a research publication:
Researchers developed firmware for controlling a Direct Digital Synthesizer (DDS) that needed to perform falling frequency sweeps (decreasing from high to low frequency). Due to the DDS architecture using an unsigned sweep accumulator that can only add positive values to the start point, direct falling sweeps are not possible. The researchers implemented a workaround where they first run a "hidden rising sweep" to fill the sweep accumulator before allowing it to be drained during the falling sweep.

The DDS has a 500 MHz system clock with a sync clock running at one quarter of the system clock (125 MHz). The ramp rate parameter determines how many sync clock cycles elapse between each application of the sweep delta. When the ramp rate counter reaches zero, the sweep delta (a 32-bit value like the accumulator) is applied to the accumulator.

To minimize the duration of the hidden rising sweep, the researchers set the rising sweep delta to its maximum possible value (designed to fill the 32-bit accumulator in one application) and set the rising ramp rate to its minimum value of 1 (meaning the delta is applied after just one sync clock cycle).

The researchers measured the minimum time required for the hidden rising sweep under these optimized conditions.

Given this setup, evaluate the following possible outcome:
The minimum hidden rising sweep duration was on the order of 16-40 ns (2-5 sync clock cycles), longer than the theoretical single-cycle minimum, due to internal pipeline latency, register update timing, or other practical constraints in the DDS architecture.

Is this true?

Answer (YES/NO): NO